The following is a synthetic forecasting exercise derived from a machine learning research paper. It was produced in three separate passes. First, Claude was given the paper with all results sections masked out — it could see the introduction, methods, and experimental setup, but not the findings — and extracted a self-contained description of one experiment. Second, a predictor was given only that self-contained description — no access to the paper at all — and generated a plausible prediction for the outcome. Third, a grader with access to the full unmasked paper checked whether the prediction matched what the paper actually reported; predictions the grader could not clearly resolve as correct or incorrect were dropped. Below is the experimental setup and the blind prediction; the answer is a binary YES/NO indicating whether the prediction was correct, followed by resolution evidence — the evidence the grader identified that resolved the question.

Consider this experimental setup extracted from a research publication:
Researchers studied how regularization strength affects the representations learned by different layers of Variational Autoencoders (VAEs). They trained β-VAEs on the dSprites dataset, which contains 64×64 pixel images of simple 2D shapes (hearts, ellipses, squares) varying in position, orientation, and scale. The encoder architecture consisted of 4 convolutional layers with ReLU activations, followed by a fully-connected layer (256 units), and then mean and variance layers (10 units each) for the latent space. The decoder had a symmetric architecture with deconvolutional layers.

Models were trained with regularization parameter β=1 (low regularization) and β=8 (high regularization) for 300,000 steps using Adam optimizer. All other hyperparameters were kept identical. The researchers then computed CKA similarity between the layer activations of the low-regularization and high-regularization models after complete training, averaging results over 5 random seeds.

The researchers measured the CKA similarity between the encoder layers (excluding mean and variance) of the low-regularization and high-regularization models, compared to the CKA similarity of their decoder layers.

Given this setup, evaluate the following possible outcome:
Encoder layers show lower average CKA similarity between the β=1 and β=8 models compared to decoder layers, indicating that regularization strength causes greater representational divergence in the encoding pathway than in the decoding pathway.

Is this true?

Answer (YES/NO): NO